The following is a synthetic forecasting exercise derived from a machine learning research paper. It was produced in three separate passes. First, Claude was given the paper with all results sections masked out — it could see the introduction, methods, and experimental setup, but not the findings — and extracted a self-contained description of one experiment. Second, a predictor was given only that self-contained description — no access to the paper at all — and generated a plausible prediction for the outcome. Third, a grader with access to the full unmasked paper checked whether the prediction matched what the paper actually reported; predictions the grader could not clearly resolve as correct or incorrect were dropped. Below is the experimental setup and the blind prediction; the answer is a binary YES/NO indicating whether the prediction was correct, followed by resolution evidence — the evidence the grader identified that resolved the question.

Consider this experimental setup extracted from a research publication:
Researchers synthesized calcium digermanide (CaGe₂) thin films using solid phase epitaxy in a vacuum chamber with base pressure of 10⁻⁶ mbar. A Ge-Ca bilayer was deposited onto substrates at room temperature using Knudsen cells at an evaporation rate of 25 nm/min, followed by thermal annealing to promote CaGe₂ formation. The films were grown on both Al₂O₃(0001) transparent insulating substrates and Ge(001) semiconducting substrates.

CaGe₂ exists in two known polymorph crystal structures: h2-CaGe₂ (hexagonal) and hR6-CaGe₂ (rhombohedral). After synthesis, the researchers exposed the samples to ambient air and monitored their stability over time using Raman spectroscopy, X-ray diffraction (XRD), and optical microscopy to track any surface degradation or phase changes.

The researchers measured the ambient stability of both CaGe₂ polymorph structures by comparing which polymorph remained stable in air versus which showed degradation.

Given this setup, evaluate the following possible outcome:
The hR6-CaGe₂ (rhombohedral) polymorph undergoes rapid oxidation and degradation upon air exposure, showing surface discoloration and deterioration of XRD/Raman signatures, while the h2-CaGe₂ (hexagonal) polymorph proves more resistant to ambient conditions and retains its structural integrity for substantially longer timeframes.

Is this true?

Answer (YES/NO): YES